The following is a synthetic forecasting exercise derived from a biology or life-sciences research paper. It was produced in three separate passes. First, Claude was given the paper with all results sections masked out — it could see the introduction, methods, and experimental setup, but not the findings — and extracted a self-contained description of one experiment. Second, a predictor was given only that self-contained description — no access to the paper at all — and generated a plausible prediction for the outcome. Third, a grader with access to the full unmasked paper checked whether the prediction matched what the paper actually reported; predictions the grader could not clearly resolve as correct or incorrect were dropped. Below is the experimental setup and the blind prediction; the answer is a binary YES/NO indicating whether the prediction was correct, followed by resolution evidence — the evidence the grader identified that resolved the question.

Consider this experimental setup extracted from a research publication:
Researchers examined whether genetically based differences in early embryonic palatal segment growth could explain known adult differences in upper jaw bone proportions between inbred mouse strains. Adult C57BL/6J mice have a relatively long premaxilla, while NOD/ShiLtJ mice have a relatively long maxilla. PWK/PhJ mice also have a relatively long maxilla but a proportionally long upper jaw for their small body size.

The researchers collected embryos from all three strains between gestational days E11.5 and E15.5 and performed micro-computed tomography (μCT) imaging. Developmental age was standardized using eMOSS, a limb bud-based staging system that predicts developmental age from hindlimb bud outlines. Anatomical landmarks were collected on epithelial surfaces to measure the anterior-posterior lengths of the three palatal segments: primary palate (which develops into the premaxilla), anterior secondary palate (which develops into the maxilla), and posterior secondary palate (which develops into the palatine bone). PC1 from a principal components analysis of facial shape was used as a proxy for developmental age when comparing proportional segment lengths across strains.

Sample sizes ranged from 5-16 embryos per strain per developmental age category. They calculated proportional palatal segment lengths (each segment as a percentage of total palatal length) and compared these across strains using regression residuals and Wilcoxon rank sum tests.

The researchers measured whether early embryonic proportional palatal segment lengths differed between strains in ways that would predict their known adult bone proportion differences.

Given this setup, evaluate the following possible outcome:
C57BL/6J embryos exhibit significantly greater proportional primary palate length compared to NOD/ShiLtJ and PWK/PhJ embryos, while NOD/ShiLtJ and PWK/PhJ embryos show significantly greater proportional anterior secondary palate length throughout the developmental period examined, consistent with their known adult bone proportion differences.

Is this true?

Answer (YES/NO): NO